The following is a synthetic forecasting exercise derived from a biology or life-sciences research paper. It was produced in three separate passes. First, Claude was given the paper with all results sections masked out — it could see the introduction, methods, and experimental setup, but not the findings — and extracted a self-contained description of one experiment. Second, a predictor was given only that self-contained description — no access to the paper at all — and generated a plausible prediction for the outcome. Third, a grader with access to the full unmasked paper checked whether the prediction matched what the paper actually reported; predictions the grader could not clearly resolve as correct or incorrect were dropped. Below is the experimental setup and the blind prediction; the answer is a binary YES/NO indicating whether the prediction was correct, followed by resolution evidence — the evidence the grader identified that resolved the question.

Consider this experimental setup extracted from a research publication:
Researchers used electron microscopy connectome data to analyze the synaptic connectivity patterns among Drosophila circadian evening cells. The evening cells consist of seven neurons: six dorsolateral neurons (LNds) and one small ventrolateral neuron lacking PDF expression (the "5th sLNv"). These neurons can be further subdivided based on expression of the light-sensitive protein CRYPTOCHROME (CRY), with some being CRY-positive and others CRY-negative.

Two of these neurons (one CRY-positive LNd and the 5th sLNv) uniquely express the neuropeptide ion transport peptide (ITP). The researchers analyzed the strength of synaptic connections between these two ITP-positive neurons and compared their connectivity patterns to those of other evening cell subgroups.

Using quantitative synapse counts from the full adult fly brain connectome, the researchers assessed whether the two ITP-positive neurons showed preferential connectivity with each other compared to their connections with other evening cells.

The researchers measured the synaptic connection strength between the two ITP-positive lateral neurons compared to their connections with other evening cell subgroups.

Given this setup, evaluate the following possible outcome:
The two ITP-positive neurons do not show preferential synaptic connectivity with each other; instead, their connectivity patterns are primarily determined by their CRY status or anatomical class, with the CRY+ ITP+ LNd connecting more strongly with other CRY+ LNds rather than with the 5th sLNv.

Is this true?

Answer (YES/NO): NO